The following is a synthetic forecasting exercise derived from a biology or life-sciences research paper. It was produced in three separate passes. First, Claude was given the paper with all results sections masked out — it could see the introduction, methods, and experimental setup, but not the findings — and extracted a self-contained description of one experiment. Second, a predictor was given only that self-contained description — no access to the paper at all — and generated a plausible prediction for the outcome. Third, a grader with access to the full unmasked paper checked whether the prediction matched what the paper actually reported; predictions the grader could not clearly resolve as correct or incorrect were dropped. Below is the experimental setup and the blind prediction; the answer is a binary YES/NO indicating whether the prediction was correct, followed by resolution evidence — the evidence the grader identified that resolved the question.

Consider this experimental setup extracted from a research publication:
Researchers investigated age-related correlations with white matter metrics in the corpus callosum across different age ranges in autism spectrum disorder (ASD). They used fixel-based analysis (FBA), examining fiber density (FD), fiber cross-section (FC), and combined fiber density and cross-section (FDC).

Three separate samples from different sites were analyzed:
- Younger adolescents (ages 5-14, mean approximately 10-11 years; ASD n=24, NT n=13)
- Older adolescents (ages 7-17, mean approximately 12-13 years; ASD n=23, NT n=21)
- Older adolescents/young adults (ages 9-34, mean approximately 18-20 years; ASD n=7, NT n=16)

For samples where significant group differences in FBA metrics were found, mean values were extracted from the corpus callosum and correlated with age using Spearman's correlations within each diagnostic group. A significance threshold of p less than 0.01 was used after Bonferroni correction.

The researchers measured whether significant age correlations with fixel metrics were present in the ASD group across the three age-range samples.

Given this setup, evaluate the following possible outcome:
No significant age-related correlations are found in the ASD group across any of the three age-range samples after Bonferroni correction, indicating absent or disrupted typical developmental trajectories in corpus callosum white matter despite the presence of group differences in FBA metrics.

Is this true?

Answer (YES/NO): NO